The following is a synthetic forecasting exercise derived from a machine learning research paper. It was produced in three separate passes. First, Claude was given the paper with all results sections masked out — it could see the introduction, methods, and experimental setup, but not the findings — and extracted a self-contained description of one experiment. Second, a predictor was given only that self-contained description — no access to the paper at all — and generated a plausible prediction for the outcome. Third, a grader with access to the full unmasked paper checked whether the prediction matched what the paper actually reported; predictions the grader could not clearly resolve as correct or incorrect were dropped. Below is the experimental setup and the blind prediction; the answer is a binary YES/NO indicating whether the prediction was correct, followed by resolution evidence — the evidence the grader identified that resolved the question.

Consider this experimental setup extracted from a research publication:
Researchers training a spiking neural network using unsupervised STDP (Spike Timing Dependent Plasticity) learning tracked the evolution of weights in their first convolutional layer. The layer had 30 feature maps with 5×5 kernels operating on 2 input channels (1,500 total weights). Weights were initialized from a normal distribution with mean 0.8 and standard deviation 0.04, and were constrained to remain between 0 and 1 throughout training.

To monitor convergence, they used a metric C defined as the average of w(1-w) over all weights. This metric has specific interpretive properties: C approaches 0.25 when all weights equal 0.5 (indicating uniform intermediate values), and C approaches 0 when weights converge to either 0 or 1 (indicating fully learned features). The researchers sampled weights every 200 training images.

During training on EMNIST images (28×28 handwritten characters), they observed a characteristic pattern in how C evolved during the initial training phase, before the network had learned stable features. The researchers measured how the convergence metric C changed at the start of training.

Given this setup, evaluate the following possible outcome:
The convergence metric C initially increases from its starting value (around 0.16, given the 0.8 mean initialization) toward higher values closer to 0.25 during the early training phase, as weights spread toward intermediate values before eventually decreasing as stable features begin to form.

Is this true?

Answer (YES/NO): YES